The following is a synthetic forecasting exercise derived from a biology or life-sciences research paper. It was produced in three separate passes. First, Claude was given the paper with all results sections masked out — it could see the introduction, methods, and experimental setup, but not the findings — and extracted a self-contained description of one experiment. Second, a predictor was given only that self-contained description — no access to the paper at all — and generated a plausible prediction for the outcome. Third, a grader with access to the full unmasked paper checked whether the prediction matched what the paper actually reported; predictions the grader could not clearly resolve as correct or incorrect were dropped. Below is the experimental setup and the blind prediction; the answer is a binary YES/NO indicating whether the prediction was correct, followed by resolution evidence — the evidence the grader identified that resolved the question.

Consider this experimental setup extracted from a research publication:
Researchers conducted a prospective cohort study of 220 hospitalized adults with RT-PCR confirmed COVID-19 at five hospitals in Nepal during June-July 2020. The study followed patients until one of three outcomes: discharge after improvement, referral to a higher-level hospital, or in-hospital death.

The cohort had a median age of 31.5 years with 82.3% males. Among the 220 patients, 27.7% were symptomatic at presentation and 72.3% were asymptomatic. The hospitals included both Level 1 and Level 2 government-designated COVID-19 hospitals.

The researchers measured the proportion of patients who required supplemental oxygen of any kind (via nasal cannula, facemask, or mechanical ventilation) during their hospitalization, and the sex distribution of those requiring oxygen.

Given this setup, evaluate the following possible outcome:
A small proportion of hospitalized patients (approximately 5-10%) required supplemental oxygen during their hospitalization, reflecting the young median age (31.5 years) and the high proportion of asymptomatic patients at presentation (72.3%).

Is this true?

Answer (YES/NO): NO